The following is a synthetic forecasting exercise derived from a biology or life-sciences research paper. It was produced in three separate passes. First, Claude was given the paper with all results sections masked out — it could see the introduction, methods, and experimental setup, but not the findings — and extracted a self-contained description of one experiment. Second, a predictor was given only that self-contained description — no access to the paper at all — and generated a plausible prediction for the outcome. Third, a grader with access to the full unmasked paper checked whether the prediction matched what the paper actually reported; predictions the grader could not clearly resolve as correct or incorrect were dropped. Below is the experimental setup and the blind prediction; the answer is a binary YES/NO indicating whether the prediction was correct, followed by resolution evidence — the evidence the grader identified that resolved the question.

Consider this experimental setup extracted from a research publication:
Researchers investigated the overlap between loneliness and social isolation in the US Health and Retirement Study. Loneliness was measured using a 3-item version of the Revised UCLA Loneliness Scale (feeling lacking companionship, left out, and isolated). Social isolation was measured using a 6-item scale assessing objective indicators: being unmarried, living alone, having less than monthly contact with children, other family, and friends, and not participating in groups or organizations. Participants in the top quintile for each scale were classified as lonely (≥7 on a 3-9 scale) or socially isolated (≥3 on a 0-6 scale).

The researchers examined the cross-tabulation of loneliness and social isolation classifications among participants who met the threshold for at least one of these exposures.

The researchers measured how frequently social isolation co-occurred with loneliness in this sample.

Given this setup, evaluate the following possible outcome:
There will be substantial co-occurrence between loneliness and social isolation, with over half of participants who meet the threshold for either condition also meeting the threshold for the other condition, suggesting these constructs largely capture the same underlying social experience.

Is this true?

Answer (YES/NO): NO